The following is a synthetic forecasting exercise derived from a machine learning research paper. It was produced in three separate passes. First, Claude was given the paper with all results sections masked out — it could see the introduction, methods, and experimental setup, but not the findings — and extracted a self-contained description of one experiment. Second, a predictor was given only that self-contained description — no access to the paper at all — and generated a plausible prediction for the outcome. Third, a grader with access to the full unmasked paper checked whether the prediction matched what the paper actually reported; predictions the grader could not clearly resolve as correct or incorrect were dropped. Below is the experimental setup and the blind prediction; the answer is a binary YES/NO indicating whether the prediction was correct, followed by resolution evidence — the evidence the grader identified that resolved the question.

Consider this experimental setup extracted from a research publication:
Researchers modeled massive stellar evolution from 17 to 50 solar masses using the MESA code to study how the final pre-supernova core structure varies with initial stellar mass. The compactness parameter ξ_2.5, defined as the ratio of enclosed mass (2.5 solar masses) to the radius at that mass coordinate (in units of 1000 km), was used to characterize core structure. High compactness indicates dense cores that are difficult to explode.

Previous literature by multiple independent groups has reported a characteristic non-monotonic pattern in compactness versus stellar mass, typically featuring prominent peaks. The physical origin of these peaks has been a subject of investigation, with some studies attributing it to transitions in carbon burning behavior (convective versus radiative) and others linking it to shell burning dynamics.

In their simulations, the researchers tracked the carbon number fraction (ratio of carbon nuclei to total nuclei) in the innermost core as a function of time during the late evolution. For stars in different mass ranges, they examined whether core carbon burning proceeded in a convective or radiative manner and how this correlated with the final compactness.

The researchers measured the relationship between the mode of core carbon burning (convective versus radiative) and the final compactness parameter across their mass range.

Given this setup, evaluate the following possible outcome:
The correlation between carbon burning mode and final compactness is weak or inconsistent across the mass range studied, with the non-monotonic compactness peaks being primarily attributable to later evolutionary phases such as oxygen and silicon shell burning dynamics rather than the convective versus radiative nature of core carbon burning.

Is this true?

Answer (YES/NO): NO